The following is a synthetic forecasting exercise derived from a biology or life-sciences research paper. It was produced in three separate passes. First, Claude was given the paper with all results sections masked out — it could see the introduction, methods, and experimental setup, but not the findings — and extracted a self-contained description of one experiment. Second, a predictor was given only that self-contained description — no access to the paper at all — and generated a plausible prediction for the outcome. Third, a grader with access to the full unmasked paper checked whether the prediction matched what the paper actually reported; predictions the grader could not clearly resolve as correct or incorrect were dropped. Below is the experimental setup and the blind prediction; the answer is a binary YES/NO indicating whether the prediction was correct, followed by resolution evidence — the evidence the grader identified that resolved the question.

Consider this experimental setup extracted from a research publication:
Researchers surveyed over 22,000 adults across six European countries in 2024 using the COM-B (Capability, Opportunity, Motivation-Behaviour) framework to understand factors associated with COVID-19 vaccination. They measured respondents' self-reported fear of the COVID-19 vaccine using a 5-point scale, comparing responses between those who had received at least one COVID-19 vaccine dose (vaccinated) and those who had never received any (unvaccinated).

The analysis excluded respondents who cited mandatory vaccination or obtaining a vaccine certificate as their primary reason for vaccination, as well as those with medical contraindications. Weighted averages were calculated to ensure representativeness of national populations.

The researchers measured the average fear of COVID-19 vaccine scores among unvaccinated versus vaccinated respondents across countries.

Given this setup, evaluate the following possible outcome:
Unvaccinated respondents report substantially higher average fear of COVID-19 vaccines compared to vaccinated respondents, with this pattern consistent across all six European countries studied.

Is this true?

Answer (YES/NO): YES